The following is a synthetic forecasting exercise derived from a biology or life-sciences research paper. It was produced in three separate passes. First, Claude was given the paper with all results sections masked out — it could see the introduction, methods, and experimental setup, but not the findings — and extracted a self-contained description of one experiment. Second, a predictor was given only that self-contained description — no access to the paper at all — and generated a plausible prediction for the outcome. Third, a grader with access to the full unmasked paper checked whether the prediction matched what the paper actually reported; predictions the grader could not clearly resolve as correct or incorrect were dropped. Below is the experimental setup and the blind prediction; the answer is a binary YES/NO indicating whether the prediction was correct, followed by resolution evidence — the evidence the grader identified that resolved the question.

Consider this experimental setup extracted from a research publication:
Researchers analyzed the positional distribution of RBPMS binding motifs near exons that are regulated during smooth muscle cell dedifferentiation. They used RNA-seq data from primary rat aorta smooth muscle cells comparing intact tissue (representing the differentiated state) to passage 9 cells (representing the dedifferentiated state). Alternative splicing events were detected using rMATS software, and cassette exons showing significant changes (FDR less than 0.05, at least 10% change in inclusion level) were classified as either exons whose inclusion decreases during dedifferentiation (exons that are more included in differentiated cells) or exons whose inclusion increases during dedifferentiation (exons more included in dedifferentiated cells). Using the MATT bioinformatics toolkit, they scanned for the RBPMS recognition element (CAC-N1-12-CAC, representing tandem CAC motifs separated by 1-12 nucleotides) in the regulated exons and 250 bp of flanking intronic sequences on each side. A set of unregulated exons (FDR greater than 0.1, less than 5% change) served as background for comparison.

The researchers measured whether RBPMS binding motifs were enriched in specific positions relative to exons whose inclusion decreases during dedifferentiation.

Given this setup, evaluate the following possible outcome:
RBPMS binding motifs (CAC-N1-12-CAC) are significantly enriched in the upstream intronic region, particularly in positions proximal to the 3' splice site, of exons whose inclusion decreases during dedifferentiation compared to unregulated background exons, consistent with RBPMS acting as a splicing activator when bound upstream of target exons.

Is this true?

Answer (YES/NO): NO